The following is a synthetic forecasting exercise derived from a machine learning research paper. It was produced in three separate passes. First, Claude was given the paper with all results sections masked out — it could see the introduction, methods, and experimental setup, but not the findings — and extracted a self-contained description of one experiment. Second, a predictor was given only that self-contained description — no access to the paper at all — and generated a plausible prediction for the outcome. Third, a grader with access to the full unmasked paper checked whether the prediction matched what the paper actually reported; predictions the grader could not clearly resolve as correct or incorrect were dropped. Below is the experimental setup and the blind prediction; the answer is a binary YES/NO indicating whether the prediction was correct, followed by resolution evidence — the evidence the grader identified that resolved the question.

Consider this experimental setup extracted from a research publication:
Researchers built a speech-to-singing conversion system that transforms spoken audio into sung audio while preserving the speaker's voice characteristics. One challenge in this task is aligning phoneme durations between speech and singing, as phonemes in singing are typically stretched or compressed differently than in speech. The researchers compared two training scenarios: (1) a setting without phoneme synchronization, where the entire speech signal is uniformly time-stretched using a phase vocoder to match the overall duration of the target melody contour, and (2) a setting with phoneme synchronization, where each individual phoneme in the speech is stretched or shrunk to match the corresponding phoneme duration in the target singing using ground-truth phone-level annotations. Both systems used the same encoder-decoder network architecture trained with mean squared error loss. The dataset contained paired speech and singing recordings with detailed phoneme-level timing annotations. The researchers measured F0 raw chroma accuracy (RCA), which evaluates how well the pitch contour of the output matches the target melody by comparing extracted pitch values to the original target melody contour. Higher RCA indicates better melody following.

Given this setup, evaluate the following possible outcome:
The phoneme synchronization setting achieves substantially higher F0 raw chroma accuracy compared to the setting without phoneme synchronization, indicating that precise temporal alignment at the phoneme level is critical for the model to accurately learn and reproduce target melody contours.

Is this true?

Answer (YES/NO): NO